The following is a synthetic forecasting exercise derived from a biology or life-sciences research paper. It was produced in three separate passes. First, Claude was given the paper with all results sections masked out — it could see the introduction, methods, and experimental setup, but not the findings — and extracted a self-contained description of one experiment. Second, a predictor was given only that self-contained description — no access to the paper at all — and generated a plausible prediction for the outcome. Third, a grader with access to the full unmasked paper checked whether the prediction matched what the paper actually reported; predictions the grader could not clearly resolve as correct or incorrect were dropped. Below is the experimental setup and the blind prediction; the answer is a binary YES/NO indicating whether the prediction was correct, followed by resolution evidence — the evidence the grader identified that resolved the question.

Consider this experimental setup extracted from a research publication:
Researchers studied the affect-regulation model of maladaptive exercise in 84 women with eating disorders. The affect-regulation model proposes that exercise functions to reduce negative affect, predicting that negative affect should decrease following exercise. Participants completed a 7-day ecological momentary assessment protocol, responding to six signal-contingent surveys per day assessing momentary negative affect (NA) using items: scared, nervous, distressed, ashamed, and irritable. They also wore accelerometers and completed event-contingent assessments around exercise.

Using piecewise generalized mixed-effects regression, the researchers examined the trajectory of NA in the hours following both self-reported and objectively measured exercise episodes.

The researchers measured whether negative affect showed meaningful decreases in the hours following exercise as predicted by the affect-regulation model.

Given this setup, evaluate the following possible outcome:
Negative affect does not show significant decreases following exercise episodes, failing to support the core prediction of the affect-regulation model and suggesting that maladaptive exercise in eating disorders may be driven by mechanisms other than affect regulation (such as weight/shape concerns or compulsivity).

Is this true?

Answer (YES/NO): YES